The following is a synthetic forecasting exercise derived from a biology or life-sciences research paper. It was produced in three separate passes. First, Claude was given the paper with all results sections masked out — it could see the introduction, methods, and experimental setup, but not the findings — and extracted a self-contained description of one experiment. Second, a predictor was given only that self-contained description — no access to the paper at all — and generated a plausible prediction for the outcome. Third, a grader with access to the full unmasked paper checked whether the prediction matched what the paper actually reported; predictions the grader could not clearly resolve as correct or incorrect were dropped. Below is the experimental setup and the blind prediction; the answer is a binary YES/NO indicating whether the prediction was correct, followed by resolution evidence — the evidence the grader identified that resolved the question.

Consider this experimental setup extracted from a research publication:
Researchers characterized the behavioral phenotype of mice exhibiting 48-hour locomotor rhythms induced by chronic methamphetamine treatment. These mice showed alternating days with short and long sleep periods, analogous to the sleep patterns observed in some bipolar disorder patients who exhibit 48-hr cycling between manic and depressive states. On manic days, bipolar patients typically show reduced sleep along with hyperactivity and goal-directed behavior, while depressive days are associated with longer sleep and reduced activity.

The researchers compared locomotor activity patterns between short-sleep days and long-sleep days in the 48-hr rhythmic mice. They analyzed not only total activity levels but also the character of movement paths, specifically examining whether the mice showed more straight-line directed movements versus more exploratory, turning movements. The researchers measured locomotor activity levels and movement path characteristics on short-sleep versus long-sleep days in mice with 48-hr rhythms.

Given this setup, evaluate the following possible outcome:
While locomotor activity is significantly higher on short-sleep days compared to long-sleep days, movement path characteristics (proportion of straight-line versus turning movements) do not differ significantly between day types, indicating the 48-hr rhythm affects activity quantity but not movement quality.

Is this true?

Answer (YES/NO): NO